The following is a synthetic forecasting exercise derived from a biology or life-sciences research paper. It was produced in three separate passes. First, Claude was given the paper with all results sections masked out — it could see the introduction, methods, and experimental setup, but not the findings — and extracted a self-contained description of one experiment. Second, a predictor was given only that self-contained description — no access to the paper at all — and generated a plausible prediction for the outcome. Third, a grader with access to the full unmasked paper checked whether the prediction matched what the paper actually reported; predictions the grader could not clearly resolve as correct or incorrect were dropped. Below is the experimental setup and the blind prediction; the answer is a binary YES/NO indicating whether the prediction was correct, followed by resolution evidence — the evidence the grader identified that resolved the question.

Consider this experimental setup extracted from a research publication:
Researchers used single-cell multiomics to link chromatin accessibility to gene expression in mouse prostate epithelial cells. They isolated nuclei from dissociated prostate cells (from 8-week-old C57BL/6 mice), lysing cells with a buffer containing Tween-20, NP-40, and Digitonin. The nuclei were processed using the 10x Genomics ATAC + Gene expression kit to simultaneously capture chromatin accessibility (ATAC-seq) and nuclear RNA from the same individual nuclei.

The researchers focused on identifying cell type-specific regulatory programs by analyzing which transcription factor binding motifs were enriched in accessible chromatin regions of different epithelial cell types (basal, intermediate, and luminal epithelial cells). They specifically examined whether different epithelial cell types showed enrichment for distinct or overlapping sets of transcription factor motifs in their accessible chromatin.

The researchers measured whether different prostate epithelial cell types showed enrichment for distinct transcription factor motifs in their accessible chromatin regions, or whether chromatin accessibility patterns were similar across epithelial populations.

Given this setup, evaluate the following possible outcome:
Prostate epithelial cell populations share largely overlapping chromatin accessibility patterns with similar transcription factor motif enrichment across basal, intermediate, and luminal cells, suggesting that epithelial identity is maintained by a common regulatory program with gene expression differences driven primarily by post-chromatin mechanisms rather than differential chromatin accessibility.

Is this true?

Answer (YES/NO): NO